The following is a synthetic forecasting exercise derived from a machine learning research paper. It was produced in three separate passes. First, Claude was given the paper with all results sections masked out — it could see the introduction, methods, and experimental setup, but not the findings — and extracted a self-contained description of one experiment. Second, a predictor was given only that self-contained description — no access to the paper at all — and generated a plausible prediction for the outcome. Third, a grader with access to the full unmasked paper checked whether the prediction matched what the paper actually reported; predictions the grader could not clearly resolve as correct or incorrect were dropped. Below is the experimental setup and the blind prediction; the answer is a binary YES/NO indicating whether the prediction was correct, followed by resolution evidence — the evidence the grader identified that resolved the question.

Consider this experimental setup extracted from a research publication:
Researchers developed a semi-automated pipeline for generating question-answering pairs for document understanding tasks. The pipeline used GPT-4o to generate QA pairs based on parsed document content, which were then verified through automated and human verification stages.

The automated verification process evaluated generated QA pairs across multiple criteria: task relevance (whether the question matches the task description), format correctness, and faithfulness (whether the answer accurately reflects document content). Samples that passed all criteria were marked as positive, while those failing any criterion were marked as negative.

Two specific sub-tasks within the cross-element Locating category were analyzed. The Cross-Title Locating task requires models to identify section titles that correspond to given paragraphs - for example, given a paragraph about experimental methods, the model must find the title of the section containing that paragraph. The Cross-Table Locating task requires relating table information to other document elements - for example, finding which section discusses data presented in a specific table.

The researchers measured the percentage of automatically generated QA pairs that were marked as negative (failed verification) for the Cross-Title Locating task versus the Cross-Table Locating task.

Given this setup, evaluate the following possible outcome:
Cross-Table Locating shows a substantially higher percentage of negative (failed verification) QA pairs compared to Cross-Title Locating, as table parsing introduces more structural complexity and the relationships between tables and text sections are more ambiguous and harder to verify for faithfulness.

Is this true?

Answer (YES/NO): NO